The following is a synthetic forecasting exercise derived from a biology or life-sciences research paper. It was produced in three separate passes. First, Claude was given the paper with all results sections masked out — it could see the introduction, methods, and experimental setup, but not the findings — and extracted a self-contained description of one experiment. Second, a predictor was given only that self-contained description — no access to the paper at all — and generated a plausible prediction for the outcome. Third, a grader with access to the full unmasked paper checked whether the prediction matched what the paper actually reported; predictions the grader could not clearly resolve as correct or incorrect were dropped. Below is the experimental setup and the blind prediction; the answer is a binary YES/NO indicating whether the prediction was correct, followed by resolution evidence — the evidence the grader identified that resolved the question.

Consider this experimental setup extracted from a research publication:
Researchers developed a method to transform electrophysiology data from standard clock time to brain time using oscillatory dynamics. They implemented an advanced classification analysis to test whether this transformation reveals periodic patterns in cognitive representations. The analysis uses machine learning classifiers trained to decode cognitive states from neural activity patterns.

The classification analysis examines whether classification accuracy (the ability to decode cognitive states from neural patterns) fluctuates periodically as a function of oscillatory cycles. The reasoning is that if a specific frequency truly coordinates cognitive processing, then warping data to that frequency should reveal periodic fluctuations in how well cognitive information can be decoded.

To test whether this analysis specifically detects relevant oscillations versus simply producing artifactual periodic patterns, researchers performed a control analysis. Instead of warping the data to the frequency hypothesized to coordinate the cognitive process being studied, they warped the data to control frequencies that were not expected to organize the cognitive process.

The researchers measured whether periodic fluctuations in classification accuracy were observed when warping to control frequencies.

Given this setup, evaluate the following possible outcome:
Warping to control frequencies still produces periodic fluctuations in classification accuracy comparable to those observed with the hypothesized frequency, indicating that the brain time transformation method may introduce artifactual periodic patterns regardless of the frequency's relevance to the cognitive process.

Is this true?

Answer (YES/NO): NO